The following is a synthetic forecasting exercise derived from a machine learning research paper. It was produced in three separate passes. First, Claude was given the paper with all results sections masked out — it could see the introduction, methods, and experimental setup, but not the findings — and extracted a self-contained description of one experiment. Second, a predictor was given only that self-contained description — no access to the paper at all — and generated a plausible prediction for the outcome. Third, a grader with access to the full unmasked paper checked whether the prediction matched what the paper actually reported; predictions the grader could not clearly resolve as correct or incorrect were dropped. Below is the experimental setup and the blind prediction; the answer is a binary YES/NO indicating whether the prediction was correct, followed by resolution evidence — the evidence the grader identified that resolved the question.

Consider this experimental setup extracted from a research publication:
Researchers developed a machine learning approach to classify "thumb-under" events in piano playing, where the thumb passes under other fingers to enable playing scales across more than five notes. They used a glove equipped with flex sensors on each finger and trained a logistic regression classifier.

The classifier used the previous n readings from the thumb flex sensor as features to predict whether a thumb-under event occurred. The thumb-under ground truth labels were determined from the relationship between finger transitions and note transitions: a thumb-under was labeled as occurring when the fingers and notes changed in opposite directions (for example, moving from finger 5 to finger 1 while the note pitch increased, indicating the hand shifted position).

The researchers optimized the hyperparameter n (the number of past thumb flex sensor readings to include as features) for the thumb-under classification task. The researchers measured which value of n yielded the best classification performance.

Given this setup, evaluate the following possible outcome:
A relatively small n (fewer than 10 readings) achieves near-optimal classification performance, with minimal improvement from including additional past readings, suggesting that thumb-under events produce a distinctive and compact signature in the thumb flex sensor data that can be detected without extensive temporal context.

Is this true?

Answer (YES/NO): NO